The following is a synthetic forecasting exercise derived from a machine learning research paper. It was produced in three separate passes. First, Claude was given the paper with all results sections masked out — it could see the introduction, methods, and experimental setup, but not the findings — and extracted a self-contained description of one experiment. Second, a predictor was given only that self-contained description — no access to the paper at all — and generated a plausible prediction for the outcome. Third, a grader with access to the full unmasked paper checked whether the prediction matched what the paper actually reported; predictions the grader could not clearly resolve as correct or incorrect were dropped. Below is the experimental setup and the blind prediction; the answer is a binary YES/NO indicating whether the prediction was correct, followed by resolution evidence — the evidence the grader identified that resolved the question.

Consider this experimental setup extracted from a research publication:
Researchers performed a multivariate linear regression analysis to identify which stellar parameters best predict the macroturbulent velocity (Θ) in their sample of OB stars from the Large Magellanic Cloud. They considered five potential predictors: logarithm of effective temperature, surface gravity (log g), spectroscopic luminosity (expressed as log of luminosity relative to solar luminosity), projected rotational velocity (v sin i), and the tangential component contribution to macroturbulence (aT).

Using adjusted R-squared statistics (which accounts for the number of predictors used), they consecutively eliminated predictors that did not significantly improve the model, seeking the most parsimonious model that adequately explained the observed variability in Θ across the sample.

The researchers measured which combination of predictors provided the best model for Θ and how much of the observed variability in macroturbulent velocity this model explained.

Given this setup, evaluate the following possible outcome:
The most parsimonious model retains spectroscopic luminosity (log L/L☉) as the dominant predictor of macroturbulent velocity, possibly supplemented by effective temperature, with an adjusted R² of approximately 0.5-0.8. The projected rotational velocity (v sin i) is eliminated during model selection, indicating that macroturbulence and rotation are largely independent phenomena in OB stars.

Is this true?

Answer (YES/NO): NO